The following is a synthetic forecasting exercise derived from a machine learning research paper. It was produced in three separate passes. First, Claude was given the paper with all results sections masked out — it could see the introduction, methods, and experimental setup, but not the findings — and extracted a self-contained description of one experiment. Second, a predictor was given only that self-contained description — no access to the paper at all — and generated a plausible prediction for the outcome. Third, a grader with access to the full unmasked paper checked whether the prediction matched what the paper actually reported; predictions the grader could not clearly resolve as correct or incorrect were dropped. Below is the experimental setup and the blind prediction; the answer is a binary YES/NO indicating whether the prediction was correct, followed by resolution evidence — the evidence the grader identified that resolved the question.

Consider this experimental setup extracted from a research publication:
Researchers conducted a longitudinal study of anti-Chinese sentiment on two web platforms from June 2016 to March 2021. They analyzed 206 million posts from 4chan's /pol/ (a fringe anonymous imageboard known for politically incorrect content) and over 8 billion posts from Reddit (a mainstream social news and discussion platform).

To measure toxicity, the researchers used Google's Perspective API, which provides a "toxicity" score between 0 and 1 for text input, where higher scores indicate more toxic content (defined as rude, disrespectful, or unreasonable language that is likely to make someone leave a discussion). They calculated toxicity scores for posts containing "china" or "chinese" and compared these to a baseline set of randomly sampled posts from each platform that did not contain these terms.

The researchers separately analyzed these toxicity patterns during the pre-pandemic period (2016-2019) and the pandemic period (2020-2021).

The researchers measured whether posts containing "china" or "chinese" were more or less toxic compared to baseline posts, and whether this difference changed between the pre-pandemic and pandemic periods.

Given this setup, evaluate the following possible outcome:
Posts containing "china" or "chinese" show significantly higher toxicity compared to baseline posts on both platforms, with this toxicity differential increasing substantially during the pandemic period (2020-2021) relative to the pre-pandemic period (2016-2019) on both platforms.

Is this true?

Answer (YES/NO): NO